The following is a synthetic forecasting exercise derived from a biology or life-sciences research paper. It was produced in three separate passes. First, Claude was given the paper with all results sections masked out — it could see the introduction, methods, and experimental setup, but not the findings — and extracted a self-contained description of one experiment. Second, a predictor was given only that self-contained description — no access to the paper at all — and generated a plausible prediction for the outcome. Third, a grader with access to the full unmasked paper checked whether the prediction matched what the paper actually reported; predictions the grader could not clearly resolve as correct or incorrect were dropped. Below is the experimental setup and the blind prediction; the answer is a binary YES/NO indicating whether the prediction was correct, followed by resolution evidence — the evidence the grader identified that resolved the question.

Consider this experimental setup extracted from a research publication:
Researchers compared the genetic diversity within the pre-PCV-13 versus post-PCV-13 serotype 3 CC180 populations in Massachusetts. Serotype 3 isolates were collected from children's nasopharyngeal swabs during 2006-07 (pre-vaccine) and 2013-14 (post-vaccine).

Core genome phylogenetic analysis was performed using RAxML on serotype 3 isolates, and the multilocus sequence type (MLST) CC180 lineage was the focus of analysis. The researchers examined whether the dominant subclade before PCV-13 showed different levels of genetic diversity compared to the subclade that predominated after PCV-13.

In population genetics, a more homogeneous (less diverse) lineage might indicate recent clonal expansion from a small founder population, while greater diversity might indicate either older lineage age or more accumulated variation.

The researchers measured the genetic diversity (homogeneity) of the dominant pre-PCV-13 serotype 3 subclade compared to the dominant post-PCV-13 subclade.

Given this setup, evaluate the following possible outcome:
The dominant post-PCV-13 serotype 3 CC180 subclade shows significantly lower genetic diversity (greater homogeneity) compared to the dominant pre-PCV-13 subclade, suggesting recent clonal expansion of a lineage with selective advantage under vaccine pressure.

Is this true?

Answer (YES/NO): NO